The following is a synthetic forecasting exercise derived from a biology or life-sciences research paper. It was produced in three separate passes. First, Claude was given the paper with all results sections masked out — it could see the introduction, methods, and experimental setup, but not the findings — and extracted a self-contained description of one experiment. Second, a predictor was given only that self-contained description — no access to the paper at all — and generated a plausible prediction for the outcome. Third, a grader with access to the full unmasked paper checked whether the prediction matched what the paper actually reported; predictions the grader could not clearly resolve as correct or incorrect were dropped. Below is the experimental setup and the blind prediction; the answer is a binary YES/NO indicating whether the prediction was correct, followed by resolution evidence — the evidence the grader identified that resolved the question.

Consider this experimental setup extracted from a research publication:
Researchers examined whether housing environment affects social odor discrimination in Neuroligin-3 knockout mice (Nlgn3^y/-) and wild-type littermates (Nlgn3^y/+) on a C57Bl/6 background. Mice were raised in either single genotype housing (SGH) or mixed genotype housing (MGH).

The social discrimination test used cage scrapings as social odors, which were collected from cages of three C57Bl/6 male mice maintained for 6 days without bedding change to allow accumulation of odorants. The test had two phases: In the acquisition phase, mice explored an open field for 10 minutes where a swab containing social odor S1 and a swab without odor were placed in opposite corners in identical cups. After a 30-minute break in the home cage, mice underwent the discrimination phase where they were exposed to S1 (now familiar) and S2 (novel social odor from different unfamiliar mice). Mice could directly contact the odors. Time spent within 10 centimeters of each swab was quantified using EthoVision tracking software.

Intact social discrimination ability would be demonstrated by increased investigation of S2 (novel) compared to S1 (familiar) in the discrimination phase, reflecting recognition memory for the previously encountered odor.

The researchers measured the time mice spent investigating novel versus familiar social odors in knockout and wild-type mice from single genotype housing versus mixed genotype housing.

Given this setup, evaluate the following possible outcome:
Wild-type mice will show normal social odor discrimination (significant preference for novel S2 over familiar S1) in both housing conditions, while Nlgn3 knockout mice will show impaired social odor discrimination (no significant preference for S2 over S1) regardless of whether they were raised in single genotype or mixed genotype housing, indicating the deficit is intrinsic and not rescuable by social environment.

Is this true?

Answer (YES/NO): YES